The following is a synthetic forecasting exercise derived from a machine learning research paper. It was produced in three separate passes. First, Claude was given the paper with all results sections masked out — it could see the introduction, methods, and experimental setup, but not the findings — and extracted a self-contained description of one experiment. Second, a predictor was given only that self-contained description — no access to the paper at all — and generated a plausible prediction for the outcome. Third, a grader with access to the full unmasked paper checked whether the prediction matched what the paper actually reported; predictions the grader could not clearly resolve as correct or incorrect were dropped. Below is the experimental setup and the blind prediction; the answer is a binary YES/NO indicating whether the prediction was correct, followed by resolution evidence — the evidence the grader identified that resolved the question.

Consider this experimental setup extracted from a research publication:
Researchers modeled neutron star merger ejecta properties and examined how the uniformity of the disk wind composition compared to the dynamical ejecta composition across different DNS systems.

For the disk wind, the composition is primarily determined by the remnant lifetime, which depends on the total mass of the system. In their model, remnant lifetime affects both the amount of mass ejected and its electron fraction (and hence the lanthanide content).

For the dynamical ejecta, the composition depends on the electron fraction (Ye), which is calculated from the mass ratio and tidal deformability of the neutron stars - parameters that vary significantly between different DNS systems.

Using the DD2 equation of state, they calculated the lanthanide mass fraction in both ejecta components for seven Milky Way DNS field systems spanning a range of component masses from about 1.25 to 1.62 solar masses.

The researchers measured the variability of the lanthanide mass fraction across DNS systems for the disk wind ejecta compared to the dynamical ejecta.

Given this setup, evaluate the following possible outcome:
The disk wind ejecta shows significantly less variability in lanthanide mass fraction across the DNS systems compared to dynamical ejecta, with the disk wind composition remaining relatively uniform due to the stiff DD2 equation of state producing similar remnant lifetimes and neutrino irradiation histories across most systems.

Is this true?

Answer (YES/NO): YES